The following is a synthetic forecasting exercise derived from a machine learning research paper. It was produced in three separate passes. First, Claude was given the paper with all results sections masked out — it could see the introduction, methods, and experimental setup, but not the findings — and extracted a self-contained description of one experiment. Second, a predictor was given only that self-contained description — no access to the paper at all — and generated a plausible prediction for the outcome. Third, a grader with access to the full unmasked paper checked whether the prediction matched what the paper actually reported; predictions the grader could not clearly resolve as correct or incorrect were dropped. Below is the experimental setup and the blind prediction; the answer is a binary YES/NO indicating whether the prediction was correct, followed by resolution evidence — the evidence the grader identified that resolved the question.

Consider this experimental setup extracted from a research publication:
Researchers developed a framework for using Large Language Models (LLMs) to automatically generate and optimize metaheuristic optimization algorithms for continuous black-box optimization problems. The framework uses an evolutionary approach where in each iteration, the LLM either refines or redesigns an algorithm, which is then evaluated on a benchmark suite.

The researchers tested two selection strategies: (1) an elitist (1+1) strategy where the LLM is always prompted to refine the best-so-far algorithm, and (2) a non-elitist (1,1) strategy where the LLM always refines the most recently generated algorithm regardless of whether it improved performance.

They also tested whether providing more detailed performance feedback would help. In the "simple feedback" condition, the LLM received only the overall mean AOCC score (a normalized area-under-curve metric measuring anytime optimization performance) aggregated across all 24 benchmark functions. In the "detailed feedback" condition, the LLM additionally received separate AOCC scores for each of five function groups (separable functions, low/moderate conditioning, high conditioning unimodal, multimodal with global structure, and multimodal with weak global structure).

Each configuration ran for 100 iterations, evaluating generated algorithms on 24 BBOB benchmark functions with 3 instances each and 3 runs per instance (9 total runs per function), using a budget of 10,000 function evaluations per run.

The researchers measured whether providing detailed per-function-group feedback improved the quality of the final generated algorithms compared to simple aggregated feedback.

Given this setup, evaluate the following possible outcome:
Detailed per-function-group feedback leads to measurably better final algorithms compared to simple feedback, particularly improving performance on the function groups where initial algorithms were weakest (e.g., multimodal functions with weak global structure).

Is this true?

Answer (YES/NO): NO